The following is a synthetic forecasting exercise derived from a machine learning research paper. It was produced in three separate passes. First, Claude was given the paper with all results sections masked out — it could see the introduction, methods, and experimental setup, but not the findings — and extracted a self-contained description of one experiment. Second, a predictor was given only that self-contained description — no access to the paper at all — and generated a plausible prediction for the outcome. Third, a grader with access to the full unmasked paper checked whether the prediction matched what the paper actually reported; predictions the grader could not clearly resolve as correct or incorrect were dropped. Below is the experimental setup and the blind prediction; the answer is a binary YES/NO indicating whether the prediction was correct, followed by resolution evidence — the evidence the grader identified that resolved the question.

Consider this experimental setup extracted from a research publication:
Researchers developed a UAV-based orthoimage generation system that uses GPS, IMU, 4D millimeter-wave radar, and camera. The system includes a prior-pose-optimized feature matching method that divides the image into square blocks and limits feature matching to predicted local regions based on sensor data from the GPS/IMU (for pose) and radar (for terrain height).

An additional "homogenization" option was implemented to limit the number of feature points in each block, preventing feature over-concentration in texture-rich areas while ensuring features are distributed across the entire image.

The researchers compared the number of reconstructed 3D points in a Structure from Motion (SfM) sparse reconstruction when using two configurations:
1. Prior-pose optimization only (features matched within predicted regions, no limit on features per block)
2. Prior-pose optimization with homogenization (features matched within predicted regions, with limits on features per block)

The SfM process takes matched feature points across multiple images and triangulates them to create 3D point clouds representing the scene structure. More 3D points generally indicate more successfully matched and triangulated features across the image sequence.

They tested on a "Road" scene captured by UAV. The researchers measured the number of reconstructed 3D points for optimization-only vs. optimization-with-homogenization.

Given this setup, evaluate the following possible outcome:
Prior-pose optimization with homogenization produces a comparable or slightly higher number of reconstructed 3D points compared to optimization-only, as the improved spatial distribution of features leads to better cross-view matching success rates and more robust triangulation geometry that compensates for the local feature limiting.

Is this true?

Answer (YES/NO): NO